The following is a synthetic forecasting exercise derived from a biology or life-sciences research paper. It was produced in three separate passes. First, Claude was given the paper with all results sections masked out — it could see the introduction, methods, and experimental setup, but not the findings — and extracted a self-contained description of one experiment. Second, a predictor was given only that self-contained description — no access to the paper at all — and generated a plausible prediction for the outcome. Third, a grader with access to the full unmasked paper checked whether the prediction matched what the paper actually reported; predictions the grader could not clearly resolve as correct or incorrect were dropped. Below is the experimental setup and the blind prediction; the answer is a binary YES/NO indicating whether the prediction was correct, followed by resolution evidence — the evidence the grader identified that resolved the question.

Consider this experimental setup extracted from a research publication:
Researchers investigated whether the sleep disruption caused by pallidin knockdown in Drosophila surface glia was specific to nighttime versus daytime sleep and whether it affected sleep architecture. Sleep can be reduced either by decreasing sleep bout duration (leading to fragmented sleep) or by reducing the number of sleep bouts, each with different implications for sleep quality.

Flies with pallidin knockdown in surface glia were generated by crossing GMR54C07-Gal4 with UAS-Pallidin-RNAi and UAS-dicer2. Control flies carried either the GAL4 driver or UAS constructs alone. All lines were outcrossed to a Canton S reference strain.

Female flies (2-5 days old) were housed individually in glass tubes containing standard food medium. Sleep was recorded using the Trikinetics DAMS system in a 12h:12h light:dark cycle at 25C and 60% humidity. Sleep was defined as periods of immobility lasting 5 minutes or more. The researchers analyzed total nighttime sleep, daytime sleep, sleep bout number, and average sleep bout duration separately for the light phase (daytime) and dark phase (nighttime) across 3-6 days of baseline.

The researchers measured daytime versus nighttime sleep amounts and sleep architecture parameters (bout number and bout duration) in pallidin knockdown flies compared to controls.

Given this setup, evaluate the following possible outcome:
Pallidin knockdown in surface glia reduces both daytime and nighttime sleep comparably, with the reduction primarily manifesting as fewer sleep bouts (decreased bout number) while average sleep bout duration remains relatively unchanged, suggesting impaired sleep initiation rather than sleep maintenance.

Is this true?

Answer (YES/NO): NO